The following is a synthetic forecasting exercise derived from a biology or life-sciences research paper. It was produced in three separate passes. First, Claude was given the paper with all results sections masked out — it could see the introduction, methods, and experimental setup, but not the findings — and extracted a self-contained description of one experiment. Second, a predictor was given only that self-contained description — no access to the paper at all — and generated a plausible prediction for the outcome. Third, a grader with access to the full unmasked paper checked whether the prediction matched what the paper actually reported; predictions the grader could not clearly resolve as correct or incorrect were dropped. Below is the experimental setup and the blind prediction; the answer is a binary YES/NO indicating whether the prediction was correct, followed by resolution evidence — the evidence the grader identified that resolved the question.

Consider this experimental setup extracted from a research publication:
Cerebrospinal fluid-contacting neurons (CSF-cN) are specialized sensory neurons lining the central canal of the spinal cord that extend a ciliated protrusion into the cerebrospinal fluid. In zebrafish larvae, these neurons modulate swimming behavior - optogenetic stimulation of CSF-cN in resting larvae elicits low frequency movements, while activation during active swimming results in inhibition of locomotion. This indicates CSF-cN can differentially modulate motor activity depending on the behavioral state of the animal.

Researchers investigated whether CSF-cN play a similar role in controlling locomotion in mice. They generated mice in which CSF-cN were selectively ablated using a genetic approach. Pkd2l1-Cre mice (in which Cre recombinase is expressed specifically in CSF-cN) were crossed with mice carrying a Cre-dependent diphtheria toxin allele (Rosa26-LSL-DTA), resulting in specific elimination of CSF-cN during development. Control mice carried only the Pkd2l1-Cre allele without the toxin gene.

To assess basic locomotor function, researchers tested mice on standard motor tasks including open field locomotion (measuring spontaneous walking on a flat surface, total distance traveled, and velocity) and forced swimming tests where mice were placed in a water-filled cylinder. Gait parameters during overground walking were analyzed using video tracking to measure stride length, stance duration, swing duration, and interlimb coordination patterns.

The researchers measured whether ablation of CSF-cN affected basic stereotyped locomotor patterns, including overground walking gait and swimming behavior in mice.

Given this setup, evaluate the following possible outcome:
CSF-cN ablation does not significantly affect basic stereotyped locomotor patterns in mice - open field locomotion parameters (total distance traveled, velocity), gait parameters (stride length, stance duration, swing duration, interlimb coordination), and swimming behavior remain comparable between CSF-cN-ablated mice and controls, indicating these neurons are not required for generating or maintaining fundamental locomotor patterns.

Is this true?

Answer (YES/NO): YES